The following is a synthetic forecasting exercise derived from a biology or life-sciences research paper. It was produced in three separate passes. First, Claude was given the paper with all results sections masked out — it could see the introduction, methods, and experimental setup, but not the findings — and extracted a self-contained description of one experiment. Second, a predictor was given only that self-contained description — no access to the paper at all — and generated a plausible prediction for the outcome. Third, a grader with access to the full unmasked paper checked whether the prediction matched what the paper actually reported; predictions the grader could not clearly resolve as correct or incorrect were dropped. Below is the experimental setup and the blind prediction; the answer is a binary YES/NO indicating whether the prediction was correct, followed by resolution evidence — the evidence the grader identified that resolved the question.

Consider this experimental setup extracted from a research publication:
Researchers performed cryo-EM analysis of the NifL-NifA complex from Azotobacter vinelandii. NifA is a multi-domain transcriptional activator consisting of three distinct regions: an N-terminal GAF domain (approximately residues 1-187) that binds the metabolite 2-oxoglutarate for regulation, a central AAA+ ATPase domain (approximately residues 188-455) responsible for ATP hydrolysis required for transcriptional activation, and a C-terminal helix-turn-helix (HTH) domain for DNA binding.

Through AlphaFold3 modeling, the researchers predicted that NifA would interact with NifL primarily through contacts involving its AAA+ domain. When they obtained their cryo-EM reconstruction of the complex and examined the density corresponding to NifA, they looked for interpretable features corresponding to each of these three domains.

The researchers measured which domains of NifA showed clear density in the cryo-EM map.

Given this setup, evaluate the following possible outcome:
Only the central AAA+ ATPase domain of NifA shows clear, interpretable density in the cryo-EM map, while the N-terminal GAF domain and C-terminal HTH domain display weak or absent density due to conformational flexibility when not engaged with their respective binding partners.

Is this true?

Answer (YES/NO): YES